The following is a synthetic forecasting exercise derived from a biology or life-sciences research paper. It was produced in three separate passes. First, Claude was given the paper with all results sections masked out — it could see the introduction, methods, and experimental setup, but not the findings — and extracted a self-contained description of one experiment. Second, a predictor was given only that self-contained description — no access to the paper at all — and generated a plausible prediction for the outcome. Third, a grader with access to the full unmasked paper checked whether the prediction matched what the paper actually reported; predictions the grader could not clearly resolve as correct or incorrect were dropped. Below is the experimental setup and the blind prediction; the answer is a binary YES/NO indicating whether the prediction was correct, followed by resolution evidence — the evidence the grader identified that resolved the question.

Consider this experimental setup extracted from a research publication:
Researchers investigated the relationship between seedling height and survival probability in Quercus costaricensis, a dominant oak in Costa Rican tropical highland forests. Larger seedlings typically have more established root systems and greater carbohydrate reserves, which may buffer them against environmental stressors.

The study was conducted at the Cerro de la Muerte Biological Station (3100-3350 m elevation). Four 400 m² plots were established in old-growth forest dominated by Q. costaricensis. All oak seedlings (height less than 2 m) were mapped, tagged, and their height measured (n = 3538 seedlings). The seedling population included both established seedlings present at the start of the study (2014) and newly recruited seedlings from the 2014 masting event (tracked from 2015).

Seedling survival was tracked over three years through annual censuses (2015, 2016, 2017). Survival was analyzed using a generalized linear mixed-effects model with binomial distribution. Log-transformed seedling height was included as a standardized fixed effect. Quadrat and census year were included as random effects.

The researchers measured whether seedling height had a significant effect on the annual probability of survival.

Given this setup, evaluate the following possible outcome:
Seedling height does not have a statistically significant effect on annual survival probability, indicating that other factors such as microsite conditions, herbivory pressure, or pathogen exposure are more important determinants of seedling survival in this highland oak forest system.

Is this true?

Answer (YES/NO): NO